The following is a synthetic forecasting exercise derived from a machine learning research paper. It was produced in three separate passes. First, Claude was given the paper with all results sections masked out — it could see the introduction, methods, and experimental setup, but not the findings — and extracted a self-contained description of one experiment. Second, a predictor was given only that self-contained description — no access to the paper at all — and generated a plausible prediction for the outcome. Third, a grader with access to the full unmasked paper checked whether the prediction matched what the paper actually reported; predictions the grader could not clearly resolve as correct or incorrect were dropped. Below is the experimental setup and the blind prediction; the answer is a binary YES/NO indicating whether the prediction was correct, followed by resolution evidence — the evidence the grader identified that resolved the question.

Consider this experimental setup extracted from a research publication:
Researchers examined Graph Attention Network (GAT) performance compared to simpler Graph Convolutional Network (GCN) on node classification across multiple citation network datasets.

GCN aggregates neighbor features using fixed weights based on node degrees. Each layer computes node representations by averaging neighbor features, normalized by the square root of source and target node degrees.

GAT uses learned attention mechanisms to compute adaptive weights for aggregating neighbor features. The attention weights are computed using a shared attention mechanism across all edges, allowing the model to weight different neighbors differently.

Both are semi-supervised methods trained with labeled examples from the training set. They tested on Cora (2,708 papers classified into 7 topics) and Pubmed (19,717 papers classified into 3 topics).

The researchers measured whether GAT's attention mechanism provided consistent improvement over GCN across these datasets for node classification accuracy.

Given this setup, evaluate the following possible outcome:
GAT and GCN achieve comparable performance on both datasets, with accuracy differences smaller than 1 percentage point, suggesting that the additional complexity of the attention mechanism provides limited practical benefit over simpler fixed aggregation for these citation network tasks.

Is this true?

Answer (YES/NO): NO